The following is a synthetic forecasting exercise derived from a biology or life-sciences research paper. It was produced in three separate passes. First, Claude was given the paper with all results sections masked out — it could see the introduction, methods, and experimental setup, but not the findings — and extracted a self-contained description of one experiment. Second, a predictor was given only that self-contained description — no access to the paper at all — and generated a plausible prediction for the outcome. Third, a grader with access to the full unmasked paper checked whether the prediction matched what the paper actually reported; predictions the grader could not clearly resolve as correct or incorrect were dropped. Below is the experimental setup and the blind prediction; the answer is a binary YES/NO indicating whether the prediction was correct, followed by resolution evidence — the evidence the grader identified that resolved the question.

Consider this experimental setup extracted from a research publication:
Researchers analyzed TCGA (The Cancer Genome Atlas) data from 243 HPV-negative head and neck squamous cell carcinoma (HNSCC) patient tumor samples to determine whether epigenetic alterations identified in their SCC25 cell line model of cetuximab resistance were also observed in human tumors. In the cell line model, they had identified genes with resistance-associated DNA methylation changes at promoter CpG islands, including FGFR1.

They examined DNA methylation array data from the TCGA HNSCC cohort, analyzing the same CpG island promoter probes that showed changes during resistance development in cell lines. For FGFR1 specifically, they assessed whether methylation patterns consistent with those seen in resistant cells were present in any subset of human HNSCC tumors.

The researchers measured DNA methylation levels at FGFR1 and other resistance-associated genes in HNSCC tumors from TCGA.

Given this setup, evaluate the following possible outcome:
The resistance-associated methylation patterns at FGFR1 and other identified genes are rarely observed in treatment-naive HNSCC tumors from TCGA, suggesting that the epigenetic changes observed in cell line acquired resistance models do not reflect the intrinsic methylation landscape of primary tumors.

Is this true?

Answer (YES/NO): NO